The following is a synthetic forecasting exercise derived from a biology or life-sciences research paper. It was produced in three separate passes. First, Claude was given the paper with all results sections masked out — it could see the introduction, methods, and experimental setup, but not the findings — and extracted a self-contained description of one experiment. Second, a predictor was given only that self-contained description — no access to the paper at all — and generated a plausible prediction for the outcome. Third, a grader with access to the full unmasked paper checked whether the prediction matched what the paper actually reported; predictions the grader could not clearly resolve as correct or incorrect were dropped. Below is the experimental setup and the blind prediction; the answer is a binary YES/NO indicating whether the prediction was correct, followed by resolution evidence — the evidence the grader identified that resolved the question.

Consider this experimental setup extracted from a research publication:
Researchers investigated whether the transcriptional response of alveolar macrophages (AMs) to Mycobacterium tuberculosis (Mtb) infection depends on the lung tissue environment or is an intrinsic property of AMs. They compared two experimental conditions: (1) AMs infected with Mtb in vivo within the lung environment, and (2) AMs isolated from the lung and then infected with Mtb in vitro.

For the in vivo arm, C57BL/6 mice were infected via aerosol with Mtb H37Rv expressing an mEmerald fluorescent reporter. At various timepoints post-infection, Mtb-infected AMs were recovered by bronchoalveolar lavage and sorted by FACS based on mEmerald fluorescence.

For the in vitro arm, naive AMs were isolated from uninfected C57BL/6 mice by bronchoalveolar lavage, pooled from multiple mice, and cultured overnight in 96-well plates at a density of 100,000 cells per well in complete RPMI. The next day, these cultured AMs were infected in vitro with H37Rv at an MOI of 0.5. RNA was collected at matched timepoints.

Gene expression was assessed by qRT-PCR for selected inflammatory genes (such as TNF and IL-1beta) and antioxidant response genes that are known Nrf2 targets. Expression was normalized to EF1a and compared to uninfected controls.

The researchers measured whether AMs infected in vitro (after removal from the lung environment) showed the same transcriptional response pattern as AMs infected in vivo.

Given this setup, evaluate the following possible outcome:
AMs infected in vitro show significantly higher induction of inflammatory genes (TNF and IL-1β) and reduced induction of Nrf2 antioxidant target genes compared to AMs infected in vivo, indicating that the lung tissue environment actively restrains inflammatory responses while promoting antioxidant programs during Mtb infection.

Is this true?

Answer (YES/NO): NO